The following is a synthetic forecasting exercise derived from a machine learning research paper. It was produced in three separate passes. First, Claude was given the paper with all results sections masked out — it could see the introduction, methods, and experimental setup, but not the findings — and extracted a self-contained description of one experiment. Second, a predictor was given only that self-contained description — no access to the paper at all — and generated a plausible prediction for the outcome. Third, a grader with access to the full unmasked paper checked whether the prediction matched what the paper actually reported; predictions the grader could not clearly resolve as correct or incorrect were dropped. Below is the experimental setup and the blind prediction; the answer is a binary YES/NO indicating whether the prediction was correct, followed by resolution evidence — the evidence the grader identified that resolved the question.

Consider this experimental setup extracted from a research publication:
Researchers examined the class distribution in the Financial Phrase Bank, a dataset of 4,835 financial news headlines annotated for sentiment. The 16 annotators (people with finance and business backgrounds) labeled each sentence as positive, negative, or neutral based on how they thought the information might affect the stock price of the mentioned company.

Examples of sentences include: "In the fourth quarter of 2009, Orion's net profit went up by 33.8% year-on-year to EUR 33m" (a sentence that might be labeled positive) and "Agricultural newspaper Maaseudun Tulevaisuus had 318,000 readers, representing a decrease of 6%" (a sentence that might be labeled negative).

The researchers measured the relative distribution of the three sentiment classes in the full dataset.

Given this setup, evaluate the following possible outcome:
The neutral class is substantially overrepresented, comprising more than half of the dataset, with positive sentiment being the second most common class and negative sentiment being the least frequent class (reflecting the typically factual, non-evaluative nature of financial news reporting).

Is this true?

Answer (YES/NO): YES